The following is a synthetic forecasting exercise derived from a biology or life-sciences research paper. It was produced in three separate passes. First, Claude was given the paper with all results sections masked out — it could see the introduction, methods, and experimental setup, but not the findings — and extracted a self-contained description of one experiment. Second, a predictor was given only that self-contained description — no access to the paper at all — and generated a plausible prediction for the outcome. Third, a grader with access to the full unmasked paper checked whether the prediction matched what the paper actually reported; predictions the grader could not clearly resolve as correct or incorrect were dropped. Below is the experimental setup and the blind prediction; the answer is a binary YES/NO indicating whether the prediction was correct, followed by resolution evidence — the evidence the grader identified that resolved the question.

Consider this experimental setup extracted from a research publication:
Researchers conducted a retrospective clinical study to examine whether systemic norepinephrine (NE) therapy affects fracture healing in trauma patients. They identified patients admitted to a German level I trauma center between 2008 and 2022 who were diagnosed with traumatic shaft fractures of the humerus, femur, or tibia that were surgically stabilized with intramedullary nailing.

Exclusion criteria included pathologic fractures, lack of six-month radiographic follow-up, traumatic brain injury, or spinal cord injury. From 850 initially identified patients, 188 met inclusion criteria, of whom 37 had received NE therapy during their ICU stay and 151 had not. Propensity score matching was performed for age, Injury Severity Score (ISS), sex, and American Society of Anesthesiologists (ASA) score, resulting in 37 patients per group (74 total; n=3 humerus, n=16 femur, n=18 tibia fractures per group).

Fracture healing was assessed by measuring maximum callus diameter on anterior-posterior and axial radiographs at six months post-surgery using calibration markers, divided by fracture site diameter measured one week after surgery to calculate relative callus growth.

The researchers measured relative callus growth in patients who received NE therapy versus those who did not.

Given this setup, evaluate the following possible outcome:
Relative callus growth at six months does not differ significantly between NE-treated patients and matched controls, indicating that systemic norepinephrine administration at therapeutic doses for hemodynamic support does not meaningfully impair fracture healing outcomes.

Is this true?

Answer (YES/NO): NO